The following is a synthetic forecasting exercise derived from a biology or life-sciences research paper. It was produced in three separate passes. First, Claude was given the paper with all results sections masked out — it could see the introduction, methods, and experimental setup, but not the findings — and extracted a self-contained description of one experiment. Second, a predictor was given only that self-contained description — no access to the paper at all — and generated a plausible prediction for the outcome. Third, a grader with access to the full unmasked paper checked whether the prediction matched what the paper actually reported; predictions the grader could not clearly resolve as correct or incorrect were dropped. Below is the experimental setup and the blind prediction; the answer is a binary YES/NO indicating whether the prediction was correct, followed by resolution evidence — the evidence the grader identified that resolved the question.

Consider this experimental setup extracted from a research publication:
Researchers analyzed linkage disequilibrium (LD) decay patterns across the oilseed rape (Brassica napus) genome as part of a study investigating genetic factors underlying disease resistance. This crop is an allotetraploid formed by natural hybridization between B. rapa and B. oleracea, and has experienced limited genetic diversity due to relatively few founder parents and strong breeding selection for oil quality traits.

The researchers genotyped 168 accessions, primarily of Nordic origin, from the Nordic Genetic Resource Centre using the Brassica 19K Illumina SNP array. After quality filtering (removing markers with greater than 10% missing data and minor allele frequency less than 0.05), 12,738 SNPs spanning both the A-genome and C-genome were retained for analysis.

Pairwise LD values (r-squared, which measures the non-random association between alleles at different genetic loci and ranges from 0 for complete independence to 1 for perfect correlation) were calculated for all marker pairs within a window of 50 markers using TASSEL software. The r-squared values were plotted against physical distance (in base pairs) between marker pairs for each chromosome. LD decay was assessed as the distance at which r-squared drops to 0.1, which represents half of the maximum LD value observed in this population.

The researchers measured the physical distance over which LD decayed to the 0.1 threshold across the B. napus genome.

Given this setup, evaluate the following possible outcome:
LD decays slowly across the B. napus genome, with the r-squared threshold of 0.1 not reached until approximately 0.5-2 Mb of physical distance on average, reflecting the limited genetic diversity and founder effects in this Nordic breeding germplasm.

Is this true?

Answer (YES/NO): YES